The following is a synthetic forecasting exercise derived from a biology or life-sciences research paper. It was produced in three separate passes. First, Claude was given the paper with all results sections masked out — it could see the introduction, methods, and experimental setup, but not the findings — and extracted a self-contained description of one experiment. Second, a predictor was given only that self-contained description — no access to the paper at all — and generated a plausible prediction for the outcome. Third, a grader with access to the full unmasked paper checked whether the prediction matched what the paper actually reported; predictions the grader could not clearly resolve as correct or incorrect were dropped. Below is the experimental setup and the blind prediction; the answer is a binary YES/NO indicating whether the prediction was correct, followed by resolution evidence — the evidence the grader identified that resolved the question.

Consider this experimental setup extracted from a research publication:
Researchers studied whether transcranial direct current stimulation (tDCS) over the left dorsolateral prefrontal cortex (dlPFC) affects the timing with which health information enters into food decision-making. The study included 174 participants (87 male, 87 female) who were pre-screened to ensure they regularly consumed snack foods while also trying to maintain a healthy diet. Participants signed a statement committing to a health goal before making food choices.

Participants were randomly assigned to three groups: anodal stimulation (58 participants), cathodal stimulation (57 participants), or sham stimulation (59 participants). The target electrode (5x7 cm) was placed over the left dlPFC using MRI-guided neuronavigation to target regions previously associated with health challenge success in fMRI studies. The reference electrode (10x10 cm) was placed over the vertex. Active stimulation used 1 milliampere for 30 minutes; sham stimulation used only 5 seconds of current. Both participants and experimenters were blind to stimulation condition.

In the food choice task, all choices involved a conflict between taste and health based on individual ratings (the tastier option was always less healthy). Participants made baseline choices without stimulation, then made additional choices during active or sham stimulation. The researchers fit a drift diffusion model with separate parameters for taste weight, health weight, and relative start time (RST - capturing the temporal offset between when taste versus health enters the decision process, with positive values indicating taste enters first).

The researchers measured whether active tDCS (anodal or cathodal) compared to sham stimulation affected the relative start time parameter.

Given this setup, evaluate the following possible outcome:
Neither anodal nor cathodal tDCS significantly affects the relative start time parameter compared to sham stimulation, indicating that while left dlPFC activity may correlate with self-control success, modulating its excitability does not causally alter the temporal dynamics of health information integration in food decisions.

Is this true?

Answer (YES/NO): YES